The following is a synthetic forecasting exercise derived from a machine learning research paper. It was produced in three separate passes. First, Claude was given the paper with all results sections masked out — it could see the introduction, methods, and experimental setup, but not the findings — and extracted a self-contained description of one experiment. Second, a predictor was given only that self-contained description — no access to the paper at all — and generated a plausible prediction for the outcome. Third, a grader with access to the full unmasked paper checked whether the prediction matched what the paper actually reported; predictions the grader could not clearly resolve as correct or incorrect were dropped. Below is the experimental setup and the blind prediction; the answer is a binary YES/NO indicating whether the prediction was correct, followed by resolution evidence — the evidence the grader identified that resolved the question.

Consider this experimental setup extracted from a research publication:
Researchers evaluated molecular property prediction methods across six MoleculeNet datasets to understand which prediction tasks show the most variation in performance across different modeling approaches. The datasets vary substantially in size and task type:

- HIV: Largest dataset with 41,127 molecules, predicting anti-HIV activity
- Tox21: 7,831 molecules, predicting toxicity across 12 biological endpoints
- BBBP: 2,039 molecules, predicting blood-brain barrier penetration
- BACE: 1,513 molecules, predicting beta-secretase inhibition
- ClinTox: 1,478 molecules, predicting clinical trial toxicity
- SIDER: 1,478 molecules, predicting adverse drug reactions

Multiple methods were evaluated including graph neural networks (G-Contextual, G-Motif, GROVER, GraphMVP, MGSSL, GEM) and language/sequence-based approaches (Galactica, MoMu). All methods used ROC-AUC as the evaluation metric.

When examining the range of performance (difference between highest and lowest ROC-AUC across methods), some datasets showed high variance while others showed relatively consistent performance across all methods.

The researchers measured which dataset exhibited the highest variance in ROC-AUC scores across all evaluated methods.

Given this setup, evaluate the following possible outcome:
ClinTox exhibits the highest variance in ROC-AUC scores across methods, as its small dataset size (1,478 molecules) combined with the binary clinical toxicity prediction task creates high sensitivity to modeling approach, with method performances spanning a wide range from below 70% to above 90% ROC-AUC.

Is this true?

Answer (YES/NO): YES